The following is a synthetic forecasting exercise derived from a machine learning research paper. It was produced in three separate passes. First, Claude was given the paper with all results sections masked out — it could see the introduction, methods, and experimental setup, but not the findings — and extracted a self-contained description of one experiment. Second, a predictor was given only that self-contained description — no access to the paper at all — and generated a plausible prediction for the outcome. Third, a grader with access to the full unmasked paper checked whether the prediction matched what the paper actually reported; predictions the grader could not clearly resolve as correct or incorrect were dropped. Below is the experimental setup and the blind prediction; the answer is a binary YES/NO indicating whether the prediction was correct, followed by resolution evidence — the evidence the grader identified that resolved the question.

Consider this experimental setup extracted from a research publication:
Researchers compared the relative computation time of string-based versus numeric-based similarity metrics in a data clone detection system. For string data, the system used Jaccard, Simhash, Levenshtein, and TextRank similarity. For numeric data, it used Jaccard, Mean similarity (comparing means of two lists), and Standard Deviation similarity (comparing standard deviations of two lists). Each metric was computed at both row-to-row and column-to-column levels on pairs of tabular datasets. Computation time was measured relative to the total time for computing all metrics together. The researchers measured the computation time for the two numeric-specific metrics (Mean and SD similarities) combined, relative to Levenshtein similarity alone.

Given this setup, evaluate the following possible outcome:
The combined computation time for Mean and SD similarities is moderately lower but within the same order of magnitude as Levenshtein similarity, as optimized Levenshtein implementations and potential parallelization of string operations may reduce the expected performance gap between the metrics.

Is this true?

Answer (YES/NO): YES